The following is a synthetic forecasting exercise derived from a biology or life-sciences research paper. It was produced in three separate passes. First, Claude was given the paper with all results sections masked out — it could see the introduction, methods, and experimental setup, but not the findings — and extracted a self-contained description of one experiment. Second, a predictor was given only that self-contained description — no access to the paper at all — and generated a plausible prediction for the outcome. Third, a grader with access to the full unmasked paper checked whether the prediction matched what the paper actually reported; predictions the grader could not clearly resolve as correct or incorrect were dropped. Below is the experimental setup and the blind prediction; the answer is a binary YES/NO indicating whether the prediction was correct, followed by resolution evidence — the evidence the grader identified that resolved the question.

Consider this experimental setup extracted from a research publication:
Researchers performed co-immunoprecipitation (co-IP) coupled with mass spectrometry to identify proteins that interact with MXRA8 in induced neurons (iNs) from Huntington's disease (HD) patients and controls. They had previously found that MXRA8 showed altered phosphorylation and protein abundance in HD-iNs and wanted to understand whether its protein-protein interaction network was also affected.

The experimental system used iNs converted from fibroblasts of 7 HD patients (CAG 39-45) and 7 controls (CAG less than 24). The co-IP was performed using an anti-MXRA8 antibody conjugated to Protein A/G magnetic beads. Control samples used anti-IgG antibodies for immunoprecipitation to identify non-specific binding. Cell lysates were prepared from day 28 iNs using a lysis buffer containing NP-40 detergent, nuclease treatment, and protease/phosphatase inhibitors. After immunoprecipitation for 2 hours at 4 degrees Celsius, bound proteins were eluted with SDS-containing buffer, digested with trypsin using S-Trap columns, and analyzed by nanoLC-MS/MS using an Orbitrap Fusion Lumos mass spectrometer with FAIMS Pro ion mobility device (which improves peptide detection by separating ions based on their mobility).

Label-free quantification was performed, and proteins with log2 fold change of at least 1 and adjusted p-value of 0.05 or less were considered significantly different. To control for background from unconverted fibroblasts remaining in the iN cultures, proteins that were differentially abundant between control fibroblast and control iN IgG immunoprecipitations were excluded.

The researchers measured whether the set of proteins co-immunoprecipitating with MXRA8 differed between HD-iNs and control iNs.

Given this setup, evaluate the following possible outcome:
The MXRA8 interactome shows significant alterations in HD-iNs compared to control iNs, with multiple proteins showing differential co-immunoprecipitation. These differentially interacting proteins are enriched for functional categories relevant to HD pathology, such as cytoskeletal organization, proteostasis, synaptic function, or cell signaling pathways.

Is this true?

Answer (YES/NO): YES